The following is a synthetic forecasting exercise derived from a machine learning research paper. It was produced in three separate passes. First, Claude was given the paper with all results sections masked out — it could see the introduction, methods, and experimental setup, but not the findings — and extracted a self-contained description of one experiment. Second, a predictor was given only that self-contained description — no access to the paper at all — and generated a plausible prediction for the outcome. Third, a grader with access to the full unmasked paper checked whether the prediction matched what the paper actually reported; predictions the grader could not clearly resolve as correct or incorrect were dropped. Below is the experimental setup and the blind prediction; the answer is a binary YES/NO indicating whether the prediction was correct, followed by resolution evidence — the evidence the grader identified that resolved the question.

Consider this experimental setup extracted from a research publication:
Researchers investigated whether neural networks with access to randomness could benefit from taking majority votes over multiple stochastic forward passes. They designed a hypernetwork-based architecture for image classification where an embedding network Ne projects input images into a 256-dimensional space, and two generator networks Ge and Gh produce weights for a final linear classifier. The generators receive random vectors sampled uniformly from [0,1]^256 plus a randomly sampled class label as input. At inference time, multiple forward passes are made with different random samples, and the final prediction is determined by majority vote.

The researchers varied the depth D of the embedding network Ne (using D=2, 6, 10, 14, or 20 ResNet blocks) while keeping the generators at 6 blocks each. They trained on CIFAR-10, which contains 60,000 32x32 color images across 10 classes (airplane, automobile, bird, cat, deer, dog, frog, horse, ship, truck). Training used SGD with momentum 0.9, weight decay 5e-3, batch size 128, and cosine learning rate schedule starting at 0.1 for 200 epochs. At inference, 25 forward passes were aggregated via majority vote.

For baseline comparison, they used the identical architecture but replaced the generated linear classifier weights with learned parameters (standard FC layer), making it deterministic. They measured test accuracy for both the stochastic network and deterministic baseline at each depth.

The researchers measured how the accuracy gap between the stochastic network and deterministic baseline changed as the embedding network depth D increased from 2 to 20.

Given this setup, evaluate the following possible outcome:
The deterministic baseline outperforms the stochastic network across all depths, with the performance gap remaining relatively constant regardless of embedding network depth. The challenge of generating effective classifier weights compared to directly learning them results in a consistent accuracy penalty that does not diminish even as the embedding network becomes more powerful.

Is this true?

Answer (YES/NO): NO